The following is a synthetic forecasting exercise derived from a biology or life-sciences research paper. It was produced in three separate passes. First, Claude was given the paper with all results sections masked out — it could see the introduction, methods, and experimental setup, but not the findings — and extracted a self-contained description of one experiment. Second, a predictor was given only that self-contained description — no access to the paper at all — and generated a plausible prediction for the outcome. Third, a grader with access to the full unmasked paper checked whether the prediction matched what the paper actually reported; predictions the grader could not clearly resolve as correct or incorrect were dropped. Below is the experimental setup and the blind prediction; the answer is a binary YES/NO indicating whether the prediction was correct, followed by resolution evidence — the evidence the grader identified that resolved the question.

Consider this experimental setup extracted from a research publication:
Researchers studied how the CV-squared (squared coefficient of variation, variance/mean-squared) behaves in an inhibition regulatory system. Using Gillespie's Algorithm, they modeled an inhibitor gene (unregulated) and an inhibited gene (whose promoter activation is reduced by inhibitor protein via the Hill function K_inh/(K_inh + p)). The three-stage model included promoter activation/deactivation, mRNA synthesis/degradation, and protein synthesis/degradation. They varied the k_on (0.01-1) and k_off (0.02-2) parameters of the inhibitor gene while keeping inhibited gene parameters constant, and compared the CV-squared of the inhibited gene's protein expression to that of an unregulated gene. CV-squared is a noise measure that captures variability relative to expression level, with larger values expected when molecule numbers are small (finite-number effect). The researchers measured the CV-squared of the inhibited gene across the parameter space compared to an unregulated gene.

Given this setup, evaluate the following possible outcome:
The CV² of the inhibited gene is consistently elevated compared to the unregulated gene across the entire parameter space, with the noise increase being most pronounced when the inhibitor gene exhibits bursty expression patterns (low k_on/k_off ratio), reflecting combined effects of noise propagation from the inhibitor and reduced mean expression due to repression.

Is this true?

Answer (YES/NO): NO